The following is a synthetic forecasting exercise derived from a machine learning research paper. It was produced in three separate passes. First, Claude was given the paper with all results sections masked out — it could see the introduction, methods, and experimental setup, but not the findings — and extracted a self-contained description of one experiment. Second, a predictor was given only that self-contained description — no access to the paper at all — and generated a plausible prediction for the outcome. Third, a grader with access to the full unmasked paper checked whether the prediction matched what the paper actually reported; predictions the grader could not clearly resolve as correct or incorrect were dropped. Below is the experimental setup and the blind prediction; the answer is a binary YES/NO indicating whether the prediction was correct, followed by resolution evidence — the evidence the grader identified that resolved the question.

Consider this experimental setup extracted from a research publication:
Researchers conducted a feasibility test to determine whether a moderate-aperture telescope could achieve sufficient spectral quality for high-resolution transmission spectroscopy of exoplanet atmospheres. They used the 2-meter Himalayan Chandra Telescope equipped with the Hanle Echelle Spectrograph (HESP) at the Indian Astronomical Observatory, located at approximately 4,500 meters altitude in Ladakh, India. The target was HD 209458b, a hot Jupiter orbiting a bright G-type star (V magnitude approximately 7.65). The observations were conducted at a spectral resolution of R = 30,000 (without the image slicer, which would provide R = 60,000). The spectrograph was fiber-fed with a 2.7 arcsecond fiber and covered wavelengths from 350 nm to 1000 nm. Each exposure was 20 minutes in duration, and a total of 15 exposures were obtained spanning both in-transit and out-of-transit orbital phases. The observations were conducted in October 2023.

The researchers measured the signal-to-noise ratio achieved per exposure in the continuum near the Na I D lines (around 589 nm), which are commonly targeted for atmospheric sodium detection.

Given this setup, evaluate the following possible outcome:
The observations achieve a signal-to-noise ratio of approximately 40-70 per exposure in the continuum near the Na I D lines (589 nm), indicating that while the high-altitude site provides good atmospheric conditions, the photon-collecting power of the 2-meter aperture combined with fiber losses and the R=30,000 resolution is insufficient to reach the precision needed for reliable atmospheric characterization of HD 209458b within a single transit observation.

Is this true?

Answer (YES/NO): YES